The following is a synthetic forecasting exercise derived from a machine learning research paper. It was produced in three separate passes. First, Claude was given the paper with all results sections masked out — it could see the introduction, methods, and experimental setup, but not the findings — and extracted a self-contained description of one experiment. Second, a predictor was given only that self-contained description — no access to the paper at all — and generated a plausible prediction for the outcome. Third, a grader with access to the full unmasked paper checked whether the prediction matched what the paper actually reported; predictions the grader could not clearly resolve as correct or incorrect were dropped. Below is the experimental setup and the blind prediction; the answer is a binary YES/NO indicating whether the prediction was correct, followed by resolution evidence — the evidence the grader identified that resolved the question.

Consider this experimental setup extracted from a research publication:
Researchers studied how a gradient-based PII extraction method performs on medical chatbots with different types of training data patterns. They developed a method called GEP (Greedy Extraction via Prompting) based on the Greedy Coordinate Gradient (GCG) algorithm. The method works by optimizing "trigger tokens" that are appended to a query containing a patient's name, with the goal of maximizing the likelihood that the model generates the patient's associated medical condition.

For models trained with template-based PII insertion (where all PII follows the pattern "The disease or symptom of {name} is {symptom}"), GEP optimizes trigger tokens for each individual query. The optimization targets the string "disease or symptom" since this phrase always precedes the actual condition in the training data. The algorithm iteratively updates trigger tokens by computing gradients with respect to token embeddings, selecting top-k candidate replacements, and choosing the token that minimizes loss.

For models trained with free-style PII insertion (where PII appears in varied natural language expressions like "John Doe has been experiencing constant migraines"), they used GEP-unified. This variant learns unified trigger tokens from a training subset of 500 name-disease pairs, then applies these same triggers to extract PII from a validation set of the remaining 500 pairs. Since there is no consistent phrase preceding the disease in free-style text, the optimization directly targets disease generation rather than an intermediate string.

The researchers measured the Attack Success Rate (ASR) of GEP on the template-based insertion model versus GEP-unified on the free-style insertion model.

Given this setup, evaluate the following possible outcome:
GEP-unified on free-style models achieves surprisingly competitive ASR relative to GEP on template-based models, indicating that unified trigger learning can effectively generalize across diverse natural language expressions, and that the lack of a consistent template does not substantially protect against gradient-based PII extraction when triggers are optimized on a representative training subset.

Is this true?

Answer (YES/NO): YES